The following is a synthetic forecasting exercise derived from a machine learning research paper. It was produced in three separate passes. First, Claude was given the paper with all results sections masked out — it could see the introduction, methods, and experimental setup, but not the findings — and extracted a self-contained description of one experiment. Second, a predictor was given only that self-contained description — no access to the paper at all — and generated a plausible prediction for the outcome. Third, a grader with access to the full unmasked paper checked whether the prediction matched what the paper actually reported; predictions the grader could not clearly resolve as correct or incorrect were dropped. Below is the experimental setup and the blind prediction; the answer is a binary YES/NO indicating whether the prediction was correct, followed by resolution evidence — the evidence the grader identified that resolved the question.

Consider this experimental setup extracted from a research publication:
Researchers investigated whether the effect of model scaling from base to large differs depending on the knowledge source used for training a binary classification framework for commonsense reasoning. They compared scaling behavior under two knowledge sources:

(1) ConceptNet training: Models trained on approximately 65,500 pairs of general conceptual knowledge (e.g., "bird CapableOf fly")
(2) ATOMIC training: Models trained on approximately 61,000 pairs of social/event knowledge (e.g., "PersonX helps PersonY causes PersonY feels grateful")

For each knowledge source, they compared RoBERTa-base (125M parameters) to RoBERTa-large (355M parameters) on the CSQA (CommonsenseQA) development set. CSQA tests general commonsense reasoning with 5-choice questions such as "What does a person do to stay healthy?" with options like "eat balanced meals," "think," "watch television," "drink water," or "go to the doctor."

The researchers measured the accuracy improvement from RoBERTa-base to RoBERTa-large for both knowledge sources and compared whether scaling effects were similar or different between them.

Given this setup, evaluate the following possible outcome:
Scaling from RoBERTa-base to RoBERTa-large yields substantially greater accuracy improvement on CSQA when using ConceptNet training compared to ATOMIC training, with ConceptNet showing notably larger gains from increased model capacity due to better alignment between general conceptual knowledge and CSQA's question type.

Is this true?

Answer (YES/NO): YES